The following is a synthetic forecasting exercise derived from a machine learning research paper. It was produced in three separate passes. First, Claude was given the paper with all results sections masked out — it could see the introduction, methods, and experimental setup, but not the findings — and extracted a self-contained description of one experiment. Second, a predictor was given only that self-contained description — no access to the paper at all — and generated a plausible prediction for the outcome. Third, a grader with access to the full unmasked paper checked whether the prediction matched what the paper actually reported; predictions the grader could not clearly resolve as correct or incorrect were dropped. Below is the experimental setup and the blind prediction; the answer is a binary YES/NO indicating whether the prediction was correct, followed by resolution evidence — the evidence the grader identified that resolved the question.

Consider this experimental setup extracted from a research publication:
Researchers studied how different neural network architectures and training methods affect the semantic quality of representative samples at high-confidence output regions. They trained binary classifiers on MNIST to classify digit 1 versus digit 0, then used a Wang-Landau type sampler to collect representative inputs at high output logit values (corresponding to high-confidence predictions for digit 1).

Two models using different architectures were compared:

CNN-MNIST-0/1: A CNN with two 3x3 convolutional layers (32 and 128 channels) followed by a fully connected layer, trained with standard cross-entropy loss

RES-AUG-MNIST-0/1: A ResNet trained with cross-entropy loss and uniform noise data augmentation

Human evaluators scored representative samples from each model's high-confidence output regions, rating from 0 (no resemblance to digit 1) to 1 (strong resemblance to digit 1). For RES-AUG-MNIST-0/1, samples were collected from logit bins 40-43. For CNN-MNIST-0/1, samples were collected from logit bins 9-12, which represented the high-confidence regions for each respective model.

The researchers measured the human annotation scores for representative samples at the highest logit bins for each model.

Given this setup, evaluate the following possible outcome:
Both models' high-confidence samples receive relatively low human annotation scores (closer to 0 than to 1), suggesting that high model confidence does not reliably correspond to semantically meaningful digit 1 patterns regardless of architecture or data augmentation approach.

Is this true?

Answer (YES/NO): NO